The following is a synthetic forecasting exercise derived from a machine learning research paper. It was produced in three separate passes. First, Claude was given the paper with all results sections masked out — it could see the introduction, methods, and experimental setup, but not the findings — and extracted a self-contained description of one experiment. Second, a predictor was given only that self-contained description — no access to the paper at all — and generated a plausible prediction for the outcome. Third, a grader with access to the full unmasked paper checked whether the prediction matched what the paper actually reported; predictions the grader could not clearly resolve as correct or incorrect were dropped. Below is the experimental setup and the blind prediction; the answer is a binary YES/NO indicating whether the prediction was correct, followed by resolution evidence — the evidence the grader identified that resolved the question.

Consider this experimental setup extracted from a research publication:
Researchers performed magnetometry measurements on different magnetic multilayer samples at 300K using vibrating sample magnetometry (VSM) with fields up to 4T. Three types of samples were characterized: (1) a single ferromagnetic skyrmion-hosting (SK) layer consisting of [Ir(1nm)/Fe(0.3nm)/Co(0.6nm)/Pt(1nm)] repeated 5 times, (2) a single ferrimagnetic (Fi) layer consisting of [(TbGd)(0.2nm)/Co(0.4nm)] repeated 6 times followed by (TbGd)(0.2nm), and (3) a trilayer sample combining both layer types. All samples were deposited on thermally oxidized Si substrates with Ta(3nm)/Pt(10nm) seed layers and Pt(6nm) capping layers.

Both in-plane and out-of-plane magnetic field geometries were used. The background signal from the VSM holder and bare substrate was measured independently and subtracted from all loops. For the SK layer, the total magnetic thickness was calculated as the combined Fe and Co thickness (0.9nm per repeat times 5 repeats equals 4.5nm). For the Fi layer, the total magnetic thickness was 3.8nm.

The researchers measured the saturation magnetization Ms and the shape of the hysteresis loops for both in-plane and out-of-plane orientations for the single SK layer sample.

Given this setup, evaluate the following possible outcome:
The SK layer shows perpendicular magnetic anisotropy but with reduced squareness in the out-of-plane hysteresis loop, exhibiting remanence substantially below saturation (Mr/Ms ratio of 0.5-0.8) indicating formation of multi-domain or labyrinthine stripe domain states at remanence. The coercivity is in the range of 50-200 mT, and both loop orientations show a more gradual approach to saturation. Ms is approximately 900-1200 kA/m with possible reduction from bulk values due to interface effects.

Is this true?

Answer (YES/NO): NO